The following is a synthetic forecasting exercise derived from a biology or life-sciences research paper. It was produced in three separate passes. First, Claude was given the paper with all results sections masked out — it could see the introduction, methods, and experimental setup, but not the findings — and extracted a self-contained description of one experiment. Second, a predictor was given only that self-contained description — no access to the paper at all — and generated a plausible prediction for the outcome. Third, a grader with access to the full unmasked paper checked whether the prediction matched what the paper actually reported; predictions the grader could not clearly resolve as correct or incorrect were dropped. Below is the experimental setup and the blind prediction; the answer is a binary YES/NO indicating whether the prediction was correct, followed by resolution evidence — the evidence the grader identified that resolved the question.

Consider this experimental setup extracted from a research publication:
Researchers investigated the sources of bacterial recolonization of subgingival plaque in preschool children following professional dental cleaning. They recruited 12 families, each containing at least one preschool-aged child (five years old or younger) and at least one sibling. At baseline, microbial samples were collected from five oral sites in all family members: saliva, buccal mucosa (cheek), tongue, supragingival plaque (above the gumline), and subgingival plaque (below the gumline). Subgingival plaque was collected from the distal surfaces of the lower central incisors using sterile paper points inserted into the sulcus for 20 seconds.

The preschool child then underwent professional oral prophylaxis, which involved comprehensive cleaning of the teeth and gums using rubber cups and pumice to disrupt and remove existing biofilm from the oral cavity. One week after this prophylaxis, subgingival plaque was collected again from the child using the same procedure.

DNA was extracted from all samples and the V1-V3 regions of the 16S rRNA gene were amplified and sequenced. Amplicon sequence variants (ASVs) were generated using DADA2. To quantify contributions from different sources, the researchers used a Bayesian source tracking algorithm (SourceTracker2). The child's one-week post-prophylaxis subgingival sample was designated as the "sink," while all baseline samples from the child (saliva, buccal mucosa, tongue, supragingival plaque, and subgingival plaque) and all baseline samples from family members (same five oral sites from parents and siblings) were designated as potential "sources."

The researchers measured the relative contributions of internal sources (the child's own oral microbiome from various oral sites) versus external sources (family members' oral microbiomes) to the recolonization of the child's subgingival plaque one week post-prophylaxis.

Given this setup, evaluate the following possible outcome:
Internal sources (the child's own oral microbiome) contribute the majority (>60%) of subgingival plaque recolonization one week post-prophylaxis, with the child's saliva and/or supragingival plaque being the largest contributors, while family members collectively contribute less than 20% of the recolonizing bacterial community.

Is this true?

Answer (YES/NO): NO